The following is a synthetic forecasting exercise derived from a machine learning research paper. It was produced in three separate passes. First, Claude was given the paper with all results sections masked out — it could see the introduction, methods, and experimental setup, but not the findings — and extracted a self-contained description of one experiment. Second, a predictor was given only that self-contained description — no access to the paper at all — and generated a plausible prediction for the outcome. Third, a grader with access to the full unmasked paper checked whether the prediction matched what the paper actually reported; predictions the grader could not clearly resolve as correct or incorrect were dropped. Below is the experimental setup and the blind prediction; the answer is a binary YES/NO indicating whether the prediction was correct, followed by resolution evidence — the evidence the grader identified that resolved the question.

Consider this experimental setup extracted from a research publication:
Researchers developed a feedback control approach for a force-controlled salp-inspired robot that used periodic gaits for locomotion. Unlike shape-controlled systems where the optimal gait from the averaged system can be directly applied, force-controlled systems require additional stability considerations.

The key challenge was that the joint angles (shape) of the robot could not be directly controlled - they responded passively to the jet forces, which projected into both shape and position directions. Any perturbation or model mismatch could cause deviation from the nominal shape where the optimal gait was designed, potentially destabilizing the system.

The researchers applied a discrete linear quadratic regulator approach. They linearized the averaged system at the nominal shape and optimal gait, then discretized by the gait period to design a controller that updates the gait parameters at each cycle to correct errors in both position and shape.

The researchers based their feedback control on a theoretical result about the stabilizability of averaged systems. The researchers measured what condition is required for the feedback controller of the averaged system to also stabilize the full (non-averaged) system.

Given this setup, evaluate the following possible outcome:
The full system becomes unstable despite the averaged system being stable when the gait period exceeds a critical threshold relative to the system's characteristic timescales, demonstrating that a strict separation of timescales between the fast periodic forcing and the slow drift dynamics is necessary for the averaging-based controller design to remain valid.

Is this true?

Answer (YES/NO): NO